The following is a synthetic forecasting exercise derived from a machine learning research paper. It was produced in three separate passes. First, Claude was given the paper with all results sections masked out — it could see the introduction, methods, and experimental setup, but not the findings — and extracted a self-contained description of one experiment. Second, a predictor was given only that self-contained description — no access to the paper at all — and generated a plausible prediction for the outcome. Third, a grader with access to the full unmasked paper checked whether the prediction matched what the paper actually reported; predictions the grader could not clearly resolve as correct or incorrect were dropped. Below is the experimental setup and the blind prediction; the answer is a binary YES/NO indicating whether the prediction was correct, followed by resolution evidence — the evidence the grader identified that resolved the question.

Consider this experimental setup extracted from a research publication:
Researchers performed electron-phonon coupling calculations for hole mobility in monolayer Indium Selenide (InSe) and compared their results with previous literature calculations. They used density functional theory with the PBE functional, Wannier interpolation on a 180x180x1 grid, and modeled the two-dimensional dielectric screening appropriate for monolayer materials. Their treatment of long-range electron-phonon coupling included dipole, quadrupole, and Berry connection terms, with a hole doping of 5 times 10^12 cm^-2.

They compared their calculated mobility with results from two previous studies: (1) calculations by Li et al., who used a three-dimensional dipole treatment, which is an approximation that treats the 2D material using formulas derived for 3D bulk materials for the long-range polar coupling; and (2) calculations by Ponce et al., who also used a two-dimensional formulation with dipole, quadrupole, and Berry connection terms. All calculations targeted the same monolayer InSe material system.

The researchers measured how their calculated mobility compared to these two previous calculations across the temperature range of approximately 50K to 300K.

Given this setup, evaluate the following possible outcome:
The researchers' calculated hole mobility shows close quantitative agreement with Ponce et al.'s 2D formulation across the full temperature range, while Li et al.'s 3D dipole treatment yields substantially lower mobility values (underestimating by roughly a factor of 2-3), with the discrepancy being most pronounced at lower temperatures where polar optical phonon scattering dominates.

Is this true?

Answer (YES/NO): NO